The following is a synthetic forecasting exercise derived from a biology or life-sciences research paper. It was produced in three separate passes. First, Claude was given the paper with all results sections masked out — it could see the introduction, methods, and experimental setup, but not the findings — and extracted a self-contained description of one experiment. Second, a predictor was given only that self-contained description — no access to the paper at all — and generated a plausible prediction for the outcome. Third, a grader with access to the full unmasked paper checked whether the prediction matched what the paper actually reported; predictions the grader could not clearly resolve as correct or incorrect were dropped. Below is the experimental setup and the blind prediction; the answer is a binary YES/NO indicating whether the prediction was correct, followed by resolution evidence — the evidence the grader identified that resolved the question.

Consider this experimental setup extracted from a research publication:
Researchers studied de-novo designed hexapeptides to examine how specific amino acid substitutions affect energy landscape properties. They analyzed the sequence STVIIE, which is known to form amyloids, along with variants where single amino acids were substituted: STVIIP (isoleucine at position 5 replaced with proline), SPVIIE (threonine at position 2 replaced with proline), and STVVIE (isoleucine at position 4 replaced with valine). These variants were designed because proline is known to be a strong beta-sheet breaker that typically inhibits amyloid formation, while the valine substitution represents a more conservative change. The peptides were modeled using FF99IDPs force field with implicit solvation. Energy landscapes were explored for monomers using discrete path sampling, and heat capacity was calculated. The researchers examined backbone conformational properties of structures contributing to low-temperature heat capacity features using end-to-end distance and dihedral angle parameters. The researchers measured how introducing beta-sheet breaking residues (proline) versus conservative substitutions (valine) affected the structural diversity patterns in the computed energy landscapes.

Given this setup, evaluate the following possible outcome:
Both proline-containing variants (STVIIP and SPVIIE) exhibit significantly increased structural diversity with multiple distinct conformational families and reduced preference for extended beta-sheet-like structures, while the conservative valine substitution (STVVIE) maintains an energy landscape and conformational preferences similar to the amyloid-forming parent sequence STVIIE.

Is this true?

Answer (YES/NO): NO